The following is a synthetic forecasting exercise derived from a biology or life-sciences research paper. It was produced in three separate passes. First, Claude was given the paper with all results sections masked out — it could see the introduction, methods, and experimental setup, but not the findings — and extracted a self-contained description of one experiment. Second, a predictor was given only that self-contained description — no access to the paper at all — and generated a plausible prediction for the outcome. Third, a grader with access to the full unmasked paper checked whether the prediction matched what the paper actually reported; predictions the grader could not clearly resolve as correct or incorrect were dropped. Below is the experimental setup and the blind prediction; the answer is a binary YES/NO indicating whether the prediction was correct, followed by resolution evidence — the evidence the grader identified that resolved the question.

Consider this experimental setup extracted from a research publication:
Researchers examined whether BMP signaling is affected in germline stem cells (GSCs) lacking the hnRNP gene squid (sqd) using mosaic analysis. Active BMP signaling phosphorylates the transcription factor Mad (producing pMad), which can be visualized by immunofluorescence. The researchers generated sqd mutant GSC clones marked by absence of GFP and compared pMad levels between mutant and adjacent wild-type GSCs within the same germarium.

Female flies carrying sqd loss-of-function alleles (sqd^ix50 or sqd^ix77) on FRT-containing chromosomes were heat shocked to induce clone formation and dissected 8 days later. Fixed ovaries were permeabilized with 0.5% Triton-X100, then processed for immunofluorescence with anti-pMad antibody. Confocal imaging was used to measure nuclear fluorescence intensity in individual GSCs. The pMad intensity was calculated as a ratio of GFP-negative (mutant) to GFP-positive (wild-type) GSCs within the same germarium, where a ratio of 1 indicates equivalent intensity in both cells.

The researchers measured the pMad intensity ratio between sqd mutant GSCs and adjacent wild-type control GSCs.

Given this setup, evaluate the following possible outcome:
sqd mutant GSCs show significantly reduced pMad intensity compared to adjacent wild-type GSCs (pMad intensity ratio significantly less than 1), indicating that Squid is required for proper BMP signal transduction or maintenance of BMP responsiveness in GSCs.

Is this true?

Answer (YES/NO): YES